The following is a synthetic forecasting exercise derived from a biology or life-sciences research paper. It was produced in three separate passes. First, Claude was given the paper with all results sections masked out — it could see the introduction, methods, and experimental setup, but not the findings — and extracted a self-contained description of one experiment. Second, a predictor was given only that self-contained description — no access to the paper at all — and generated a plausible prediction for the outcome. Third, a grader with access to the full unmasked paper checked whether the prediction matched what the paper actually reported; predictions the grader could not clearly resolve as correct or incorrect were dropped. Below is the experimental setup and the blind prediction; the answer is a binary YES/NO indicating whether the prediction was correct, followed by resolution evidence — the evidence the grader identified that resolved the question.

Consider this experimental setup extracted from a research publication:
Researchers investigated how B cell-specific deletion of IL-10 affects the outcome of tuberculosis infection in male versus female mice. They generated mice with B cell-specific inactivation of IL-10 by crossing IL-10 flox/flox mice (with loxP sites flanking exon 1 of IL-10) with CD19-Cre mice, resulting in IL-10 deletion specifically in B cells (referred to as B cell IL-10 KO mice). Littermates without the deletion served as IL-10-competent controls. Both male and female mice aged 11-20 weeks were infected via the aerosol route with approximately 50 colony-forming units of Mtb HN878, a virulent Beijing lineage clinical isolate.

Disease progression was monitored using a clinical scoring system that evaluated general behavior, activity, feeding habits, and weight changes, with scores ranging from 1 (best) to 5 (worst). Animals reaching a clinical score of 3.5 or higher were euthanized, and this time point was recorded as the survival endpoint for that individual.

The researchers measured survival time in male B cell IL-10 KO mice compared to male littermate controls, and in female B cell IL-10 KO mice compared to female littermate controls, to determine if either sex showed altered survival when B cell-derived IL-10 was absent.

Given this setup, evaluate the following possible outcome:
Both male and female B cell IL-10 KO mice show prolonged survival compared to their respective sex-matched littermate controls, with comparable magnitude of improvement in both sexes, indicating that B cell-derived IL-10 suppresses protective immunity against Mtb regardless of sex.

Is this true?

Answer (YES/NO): NO